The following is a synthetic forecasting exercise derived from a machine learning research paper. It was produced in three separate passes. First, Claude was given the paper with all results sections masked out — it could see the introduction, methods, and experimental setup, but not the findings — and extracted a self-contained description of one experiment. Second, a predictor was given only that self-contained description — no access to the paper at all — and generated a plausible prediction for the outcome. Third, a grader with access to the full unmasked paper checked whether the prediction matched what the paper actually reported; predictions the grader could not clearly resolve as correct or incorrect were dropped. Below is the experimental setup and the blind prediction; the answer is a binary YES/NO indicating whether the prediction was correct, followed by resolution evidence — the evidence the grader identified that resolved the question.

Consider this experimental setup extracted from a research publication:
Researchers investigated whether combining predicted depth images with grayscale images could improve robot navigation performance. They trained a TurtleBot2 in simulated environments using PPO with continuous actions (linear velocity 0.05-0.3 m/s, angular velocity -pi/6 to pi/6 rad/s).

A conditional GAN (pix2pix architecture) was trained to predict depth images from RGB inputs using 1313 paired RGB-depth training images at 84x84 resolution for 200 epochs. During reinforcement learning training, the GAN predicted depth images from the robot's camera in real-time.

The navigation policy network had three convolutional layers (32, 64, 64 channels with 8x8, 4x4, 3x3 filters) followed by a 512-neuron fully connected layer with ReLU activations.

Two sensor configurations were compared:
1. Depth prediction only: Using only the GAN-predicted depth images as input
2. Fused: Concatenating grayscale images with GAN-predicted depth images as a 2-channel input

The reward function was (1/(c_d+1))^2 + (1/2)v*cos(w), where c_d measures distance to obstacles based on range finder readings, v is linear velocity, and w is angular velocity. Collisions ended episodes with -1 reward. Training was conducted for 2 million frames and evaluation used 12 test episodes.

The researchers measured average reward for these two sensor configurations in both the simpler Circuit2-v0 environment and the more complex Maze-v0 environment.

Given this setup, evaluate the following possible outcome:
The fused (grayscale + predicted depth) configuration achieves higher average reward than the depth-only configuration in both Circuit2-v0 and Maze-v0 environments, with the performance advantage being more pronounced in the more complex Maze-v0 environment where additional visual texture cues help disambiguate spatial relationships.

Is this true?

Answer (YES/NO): YES